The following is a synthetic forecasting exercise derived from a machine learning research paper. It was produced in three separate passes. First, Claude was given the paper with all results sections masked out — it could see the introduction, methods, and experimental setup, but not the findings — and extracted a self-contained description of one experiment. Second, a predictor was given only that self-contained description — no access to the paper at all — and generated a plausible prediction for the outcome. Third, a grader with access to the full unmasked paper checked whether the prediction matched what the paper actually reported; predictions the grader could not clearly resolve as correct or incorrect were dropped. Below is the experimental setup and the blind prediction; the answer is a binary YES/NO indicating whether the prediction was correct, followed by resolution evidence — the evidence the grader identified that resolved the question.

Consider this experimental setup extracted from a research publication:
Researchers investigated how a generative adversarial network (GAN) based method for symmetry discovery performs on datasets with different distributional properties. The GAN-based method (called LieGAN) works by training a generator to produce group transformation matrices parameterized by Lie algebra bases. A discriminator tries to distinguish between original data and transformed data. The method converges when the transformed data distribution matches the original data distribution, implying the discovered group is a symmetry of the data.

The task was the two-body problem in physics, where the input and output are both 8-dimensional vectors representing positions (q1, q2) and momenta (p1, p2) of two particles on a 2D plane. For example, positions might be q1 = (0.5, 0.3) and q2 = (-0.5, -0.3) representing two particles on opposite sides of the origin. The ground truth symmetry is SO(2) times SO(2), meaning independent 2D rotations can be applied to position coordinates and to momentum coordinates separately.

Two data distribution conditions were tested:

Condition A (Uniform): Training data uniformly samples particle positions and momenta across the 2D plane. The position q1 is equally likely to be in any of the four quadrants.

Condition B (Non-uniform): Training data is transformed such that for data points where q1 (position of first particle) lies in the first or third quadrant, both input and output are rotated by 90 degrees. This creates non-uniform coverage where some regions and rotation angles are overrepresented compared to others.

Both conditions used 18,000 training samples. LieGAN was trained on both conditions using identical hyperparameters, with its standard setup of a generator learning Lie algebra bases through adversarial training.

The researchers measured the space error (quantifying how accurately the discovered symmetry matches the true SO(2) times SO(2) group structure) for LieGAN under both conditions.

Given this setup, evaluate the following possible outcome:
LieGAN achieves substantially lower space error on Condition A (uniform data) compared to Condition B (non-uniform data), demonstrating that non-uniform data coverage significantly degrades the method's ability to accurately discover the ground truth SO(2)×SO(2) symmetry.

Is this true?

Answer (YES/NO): YES